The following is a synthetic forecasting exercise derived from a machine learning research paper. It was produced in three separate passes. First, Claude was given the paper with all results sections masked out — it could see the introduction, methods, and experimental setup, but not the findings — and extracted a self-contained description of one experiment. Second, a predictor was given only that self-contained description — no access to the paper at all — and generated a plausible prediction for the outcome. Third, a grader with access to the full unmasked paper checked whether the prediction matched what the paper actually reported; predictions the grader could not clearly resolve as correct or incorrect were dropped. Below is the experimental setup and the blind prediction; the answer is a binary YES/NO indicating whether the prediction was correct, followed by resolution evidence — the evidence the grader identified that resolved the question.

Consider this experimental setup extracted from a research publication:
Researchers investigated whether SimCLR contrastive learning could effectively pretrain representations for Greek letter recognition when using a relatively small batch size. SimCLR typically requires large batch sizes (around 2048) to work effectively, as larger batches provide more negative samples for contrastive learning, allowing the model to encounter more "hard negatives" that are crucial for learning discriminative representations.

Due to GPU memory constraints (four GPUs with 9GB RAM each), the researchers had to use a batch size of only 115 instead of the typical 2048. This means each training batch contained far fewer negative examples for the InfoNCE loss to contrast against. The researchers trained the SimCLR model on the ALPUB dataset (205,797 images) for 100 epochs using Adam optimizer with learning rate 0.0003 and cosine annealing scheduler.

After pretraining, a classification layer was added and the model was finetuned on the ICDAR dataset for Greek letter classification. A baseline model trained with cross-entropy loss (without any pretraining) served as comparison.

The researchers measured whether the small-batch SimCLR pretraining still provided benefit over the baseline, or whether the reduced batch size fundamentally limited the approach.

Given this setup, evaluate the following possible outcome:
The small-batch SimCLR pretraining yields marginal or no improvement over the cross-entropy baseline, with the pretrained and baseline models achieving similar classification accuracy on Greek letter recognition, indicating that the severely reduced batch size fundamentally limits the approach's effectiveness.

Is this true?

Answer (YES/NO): NO